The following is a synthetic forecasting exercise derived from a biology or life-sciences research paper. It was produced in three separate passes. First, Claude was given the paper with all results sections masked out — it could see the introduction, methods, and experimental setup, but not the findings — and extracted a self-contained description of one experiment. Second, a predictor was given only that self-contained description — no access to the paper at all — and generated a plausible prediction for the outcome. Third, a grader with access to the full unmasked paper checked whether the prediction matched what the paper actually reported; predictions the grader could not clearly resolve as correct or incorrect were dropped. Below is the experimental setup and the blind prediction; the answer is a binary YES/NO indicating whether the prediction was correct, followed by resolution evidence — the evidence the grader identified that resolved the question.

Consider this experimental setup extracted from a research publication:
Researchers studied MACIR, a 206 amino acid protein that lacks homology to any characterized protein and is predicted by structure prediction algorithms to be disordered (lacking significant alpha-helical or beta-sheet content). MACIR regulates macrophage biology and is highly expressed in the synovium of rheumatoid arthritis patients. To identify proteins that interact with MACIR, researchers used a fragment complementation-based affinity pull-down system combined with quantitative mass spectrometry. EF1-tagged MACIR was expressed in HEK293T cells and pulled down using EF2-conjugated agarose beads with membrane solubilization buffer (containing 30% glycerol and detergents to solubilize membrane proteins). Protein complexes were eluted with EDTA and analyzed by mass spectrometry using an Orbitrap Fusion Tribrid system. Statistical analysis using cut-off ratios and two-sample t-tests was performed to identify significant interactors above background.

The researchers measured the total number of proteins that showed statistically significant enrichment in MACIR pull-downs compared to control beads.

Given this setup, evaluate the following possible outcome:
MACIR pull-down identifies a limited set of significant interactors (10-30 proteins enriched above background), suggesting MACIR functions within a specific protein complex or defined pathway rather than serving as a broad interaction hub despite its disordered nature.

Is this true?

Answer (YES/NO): NO